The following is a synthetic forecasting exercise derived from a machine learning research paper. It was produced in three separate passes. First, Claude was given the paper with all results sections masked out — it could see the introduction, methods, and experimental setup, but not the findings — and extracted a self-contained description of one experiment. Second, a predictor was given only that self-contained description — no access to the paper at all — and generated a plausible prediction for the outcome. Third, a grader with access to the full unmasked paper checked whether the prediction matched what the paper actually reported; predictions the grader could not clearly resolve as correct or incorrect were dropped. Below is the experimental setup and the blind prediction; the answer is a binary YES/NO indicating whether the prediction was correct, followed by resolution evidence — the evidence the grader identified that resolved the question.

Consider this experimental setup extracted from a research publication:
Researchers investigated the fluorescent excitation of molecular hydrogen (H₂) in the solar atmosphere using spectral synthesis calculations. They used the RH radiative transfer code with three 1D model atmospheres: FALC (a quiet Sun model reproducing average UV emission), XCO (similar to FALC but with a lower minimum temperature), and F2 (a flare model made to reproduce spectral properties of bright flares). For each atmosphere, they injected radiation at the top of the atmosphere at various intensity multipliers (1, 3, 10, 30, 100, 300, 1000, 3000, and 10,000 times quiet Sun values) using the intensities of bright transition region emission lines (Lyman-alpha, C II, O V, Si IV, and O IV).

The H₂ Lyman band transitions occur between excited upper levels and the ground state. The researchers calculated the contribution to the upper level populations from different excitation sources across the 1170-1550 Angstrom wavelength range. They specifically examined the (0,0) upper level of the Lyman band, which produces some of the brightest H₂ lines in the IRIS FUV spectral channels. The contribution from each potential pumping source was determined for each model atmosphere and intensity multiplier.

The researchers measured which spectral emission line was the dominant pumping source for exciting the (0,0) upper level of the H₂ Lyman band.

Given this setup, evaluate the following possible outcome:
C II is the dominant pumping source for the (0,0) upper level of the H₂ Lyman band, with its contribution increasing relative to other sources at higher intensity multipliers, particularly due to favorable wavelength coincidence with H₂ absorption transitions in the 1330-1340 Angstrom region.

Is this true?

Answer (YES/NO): YES